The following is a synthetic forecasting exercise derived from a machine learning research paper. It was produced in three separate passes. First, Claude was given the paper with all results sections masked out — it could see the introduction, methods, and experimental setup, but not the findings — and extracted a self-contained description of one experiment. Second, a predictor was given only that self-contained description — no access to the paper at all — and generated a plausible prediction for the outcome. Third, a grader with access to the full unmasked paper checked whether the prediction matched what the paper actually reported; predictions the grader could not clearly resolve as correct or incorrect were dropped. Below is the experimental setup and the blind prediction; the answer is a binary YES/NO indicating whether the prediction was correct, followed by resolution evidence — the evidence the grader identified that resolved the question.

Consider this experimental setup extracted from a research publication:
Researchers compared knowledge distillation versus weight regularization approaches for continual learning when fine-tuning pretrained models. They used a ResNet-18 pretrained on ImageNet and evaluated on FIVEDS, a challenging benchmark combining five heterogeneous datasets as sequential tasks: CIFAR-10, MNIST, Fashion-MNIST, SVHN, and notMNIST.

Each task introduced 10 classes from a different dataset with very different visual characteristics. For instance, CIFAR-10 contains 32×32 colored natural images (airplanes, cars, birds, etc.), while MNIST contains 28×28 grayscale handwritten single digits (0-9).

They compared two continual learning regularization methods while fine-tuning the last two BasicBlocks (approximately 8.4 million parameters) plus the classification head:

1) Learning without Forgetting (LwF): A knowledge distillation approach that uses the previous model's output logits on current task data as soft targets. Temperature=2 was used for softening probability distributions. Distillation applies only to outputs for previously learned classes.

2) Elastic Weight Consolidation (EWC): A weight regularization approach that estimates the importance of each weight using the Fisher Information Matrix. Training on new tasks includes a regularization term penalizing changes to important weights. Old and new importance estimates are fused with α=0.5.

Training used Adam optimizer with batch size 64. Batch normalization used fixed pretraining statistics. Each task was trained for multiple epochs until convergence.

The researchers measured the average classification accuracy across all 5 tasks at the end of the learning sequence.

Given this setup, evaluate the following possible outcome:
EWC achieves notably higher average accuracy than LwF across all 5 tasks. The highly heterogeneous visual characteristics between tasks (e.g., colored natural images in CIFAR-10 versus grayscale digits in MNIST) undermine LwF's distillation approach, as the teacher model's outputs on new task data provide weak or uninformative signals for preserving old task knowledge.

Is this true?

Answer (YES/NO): NO